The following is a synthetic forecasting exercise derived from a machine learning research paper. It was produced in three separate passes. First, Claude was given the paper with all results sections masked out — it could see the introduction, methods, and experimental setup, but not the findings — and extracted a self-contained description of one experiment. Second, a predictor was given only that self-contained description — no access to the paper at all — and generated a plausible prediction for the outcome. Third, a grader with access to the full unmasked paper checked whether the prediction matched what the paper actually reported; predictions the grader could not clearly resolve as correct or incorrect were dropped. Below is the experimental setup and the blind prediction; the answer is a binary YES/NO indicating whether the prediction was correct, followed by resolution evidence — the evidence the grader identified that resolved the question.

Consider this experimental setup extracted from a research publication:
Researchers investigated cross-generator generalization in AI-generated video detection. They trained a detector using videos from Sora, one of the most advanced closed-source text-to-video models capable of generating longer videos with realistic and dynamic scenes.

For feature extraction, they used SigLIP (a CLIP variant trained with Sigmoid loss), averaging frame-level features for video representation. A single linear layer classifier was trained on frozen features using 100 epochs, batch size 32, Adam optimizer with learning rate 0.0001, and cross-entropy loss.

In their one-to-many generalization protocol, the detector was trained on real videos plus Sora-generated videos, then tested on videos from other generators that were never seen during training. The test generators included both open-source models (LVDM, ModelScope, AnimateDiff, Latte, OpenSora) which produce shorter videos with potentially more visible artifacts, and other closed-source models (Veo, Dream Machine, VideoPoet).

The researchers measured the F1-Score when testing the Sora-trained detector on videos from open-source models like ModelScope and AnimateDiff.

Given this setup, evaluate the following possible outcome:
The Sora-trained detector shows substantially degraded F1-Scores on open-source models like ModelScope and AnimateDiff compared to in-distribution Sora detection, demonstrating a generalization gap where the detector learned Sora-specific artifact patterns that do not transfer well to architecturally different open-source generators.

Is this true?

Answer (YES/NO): NO